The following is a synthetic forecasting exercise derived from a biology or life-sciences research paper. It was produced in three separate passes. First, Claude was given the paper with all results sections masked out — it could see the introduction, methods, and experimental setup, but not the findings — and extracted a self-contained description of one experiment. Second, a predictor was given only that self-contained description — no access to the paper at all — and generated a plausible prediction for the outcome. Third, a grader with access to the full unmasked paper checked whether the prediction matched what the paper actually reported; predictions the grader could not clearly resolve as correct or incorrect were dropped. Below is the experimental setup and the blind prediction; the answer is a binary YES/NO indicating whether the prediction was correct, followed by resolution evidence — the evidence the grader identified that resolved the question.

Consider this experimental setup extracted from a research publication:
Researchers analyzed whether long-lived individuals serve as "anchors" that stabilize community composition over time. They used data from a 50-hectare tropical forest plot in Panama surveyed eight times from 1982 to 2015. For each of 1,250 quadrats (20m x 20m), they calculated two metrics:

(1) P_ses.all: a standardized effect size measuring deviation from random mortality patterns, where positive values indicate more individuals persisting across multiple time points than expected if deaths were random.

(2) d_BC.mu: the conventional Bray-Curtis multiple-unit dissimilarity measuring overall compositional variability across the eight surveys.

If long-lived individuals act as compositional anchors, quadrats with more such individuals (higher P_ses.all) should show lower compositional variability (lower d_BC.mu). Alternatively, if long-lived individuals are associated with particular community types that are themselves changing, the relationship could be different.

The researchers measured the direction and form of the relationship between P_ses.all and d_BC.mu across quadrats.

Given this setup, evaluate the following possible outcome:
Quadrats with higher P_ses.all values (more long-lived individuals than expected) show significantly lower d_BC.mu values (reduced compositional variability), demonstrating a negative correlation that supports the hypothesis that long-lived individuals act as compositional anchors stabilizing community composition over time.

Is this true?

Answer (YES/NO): NO